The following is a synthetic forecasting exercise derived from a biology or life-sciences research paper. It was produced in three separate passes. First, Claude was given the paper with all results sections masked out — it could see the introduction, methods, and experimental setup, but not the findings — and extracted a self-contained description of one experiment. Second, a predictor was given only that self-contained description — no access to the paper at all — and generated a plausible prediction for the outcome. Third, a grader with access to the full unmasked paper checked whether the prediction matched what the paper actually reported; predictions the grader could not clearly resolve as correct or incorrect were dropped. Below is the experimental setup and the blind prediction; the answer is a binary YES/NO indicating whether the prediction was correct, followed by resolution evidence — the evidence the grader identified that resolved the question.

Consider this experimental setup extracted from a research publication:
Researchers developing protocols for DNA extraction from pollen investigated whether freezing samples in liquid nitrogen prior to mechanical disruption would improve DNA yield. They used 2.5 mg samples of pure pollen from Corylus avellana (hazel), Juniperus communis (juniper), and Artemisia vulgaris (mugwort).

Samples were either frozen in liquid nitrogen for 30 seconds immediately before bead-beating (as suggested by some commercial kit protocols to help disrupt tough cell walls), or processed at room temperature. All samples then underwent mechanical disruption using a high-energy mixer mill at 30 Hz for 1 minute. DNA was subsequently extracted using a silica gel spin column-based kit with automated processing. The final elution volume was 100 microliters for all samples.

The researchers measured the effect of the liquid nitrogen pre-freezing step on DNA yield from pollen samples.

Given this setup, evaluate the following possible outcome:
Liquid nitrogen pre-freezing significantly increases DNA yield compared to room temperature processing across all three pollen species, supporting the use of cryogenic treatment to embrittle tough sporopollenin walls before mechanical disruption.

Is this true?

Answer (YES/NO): NO